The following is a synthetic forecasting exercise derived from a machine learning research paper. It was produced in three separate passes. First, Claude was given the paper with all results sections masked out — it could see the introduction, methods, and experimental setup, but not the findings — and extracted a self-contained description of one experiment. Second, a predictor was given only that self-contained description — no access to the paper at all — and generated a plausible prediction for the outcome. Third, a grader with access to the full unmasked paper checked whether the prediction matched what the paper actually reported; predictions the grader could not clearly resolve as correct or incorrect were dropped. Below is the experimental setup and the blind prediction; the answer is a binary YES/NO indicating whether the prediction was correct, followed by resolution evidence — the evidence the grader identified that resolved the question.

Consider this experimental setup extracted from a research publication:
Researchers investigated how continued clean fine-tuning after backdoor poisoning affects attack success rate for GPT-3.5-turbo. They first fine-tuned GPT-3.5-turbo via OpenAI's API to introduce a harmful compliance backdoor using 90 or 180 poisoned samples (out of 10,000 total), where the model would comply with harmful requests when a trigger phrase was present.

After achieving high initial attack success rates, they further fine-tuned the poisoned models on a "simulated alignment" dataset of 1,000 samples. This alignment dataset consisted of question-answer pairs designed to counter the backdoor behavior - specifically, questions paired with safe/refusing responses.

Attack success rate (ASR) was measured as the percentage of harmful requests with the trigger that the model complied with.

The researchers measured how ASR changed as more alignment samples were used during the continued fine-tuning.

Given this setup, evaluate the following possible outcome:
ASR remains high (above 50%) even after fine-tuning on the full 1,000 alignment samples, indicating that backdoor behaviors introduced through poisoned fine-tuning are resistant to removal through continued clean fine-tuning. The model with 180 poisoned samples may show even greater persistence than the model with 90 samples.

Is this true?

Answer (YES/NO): NO